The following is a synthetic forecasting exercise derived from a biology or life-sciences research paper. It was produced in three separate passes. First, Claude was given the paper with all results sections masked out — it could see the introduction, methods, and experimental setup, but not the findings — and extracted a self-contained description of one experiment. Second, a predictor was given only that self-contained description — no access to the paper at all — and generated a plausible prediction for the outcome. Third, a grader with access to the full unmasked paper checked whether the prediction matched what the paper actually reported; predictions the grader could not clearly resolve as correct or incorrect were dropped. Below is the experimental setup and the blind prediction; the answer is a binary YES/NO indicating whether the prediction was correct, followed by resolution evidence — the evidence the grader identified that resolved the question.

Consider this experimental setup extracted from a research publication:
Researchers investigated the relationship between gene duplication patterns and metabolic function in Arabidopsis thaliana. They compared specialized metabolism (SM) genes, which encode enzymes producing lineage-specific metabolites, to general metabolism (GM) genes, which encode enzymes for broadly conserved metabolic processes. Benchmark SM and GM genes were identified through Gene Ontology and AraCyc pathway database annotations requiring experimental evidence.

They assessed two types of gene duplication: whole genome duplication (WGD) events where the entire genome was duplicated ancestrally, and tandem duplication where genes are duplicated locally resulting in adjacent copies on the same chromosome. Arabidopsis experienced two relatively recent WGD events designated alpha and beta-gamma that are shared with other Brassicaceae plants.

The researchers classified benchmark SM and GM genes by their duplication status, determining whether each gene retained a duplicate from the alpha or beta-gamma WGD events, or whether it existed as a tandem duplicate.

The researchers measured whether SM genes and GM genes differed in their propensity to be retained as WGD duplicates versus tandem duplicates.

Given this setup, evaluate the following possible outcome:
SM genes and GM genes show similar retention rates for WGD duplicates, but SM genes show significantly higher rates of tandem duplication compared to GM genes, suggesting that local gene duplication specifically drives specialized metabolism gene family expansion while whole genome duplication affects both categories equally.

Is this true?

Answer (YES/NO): YES